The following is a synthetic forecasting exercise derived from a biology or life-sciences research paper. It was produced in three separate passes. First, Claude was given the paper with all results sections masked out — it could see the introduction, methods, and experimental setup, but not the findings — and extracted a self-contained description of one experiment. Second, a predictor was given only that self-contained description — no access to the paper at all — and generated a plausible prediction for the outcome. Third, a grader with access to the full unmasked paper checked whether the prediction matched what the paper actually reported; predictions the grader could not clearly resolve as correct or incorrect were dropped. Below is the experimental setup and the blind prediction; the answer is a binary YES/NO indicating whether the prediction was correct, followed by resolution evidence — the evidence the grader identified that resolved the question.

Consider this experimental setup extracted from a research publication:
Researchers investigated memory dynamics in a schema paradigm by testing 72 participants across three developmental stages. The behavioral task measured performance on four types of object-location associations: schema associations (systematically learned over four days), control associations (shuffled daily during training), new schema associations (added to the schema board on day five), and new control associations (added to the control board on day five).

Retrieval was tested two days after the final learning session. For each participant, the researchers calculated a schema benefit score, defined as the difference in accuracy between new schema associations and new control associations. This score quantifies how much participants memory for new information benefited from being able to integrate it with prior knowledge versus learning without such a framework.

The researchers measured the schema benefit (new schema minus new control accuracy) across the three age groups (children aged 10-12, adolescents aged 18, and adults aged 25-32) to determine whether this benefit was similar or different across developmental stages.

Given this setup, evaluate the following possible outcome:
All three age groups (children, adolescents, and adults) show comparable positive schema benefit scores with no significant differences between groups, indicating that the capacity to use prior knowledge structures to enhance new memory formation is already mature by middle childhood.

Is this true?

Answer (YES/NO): YES